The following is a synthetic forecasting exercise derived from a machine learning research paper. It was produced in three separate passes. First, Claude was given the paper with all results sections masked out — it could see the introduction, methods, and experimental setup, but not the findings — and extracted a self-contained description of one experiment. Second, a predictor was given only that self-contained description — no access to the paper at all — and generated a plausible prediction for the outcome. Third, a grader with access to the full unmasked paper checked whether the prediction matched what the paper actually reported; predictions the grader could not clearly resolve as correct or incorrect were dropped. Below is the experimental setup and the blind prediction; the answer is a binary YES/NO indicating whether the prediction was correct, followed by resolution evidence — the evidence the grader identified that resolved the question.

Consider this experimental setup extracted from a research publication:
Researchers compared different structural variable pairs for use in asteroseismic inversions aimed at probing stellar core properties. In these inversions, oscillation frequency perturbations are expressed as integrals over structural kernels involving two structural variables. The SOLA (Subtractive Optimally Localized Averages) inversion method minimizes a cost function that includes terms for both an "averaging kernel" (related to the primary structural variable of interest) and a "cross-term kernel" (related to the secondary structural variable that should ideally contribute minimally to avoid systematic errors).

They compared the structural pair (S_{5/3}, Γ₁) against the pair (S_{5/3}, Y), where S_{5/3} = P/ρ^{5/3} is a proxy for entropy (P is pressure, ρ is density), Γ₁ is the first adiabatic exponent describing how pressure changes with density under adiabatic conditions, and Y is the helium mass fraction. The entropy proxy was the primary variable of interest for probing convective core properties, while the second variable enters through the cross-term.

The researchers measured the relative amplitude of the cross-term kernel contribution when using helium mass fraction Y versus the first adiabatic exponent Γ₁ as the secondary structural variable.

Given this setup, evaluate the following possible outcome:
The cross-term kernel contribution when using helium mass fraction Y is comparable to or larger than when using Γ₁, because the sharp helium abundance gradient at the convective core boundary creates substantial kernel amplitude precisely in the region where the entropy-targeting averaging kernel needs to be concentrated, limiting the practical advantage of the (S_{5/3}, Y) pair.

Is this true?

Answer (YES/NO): NO